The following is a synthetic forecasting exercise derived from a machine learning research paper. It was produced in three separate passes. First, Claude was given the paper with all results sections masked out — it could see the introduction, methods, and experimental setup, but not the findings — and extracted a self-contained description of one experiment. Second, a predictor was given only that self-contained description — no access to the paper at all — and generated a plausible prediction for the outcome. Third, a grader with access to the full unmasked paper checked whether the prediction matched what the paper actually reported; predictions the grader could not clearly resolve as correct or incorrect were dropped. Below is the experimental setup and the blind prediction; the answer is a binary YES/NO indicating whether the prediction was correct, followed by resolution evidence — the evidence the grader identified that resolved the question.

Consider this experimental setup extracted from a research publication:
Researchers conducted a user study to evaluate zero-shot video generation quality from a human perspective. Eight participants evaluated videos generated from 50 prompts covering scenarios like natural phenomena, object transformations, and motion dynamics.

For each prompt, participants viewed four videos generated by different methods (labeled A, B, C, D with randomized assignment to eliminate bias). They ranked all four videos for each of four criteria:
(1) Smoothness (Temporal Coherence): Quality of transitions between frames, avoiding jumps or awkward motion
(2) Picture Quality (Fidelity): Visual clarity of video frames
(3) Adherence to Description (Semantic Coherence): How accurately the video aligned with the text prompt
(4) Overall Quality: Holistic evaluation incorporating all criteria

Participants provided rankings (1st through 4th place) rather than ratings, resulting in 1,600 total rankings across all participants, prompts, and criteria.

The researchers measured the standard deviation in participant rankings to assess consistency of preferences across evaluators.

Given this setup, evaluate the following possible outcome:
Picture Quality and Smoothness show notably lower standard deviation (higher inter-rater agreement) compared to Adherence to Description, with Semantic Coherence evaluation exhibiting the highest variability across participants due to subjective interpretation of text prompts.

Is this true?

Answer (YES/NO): NO